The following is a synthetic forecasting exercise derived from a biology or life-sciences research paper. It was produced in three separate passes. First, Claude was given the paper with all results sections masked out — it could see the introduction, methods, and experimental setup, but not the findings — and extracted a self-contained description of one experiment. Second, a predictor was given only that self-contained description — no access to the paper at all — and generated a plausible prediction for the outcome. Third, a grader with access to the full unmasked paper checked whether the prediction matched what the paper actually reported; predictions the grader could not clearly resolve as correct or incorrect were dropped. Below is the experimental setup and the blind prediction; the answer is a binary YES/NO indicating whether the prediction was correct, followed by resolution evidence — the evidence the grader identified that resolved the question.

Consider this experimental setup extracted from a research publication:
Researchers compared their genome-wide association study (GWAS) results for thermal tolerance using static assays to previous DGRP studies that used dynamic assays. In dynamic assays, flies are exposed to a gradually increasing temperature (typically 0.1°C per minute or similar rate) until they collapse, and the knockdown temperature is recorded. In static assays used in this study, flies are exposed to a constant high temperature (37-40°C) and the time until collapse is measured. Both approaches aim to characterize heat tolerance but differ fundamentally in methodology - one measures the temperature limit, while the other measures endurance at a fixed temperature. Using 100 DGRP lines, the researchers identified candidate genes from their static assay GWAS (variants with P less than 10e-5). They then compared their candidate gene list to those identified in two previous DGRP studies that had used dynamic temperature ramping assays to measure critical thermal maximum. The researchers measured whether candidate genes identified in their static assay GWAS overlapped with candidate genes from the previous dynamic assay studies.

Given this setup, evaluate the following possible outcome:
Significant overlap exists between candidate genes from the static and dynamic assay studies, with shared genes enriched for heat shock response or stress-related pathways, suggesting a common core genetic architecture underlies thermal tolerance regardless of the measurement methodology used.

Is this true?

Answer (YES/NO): NO